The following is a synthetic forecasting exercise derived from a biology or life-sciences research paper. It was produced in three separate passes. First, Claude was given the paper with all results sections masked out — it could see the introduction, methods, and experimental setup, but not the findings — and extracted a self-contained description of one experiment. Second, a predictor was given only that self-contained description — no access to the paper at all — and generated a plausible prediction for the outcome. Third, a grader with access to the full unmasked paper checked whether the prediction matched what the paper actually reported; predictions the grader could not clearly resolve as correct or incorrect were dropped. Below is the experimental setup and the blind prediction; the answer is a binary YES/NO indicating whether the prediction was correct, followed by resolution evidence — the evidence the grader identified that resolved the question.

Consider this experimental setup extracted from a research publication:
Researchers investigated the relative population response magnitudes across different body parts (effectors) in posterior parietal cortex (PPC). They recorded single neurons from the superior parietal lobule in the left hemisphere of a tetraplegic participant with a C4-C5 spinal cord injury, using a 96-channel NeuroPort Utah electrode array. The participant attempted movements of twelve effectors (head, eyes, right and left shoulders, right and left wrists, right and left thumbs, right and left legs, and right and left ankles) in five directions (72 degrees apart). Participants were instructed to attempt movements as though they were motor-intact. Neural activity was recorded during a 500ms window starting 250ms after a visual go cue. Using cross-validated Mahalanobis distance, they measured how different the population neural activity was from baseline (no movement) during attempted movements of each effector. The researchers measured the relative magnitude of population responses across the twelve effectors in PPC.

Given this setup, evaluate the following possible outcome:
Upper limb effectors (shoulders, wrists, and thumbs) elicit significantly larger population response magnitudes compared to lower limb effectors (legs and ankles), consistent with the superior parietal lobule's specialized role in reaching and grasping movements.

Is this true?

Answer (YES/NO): NO